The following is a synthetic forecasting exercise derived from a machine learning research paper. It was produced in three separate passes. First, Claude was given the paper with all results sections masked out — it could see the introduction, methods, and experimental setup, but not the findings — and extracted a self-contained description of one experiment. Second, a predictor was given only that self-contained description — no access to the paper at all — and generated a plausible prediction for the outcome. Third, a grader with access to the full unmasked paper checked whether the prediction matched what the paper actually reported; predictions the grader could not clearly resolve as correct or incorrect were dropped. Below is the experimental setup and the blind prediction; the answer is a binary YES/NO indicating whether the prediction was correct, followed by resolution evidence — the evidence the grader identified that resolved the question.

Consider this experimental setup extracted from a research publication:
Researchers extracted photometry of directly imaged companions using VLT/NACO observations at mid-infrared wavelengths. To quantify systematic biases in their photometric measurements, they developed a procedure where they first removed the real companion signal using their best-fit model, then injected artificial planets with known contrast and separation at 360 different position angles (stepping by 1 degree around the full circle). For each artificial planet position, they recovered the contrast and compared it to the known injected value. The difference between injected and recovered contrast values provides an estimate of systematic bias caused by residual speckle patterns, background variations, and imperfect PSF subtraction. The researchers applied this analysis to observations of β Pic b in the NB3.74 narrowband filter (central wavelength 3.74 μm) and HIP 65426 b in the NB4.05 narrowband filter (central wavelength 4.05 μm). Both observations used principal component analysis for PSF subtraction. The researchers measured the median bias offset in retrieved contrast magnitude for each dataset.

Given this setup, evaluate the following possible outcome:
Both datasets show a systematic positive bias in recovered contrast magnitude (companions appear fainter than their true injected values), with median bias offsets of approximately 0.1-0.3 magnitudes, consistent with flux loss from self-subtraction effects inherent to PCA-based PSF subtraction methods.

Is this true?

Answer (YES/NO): NO